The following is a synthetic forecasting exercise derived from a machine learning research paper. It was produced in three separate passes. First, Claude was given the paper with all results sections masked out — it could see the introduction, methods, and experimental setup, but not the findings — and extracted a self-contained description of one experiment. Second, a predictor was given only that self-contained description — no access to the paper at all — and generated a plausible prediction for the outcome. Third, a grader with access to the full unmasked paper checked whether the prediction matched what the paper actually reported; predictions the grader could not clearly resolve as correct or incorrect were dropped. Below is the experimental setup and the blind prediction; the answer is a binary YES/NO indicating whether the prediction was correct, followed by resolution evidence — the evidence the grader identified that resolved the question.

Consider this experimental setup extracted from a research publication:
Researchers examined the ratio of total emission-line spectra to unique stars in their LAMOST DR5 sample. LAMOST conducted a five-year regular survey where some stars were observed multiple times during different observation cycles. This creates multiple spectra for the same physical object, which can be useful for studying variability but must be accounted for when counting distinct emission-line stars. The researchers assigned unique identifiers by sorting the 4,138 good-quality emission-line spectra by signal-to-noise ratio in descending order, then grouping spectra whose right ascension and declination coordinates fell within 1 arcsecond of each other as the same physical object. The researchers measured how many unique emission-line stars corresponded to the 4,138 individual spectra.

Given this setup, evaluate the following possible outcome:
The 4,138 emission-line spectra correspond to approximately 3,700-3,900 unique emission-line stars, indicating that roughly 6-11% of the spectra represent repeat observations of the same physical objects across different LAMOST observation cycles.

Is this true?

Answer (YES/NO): NO